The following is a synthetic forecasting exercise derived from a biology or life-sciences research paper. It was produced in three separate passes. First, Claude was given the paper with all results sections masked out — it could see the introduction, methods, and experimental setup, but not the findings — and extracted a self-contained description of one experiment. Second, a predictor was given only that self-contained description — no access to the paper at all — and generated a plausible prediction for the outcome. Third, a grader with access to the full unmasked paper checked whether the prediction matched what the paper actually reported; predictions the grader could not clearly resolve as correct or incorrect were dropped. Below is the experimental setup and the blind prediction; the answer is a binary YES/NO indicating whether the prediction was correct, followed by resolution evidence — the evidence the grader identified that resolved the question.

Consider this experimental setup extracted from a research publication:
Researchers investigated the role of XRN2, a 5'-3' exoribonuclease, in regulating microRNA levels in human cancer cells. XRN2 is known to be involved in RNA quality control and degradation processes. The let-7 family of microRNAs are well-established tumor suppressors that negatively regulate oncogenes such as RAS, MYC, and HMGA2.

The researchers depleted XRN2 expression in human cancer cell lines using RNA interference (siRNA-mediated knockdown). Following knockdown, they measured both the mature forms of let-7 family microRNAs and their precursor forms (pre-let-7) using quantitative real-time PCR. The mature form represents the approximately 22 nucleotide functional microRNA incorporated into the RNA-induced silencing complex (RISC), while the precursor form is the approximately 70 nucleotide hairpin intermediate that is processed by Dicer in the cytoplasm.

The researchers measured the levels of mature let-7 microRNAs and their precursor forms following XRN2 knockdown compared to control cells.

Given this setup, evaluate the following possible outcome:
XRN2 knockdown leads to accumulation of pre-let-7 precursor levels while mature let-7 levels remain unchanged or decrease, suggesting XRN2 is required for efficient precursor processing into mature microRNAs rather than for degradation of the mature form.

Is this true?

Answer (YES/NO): NO